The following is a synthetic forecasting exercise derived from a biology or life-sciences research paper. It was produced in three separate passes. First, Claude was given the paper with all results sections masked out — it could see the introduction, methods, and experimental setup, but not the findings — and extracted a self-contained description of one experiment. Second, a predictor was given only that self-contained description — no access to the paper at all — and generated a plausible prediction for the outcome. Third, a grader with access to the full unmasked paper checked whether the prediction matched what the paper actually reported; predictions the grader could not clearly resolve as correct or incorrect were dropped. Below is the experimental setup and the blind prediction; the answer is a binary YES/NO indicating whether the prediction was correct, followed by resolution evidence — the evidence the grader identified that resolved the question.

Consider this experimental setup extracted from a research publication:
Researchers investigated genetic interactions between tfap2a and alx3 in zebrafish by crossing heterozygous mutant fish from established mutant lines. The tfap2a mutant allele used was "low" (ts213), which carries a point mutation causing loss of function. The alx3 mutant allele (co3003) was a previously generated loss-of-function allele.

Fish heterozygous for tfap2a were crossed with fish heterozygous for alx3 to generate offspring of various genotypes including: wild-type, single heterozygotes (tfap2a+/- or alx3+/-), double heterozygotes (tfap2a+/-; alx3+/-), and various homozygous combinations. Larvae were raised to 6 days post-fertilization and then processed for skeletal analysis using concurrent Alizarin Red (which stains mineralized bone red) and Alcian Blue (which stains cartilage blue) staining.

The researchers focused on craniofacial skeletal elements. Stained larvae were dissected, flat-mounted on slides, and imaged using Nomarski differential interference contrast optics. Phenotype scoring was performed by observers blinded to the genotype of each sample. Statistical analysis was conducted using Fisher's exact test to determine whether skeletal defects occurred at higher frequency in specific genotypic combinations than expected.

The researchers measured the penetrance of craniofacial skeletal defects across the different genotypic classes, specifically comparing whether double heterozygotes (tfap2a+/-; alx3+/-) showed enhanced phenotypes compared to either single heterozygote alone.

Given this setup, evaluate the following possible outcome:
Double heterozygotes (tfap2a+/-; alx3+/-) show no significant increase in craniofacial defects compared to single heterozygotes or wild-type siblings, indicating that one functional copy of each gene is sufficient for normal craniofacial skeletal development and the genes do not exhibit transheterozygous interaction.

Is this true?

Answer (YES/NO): NO